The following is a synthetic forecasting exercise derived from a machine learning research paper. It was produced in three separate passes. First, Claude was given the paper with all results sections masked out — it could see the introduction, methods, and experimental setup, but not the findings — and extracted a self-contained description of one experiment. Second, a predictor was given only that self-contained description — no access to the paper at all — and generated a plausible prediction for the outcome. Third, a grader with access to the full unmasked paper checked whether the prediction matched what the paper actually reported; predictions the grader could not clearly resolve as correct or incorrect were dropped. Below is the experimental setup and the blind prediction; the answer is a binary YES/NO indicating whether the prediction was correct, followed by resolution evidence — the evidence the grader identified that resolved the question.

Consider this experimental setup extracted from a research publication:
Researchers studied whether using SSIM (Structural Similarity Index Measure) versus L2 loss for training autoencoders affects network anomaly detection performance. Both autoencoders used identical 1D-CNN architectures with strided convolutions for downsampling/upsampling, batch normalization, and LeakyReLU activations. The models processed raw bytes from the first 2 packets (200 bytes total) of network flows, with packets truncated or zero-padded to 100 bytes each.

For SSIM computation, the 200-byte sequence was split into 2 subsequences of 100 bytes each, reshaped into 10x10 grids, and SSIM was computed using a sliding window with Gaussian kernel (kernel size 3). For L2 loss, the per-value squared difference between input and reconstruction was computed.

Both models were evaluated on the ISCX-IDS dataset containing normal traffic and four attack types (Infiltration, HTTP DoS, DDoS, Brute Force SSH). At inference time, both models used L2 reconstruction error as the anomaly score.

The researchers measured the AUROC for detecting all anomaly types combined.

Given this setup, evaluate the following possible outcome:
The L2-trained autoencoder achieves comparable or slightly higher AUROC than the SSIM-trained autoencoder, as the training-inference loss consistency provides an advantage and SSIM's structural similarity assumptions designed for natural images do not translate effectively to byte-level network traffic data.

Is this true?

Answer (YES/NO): NO